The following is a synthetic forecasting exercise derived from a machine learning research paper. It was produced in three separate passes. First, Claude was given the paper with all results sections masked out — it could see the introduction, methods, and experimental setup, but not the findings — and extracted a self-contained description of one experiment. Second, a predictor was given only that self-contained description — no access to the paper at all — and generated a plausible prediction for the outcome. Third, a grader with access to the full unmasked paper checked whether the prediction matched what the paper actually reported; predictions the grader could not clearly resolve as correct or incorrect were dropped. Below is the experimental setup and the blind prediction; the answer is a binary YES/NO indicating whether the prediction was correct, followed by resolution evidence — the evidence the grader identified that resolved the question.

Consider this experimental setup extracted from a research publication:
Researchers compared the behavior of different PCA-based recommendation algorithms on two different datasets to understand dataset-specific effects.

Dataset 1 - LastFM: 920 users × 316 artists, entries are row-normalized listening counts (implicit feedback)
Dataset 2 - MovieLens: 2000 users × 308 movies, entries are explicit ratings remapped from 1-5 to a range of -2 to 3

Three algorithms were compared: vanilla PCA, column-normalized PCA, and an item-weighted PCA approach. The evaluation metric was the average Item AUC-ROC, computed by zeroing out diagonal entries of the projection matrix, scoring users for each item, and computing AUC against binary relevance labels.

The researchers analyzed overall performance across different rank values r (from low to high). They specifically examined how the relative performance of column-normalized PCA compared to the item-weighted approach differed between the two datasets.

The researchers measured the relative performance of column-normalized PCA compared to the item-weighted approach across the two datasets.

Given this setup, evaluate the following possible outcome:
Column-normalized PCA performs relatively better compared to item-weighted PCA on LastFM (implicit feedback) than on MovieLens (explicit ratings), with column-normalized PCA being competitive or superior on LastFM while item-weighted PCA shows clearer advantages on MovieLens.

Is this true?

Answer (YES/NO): NO